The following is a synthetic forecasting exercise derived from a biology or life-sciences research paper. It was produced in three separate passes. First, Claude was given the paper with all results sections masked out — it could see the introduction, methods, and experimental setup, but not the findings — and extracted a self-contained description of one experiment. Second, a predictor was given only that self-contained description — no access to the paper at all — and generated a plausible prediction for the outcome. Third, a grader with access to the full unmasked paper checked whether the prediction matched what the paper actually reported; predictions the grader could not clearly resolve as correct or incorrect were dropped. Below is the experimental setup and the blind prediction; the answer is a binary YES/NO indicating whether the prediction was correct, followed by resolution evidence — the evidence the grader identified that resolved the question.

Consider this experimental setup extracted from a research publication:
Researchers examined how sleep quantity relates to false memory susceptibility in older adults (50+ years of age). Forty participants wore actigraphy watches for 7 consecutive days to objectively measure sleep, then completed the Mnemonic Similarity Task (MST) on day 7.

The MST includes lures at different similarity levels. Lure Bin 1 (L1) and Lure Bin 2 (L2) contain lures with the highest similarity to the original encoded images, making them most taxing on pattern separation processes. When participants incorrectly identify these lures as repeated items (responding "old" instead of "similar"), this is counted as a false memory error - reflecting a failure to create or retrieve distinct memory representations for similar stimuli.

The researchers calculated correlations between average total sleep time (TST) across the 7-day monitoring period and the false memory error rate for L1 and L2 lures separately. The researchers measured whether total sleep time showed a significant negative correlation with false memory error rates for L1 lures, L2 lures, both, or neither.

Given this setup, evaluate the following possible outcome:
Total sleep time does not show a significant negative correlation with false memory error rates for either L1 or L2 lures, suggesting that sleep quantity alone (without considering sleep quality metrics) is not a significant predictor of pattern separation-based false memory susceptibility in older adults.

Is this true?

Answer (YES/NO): NO